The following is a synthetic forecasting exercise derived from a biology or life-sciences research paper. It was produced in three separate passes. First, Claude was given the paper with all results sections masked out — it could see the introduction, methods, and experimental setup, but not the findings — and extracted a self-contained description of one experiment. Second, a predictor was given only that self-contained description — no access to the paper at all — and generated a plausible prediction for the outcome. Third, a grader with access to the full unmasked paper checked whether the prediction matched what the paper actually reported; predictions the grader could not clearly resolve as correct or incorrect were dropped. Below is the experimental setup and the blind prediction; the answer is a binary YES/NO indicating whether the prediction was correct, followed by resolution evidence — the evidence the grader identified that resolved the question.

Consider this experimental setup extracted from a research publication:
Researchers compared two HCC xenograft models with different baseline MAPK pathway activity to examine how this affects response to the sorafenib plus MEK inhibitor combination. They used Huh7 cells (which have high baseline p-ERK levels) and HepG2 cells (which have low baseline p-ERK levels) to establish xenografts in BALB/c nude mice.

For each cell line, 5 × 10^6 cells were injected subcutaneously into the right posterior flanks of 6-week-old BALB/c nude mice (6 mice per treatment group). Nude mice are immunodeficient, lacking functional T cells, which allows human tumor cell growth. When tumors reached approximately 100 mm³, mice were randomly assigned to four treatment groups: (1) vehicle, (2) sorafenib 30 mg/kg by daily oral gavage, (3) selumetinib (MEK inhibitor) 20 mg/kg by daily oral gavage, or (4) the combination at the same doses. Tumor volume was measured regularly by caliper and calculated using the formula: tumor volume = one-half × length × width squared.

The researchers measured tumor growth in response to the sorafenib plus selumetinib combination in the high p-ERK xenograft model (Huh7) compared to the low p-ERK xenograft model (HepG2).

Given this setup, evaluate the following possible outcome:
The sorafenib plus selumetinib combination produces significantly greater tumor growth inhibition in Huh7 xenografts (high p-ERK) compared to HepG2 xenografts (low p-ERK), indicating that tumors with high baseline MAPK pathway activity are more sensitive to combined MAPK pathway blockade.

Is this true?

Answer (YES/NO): YES